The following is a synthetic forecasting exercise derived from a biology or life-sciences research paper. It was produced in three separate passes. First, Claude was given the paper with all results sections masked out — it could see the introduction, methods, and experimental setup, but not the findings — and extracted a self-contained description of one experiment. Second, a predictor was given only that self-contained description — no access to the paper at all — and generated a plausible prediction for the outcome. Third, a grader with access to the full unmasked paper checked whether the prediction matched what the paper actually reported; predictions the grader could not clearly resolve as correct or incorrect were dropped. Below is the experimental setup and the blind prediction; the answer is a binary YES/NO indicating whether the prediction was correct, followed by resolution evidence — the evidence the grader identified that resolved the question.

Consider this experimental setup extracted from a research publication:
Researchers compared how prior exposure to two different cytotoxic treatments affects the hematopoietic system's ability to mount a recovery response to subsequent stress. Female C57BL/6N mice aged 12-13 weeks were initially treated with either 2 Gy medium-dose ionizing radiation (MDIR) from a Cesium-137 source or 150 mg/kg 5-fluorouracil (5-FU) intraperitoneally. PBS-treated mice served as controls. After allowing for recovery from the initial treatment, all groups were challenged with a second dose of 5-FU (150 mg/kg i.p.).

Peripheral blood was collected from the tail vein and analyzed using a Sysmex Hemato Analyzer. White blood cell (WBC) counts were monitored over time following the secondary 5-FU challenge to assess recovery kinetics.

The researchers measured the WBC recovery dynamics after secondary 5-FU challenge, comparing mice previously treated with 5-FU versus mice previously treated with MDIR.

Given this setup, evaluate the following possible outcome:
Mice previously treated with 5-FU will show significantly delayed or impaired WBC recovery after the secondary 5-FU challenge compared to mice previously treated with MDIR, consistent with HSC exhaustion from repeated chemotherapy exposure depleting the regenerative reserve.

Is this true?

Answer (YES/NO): NO